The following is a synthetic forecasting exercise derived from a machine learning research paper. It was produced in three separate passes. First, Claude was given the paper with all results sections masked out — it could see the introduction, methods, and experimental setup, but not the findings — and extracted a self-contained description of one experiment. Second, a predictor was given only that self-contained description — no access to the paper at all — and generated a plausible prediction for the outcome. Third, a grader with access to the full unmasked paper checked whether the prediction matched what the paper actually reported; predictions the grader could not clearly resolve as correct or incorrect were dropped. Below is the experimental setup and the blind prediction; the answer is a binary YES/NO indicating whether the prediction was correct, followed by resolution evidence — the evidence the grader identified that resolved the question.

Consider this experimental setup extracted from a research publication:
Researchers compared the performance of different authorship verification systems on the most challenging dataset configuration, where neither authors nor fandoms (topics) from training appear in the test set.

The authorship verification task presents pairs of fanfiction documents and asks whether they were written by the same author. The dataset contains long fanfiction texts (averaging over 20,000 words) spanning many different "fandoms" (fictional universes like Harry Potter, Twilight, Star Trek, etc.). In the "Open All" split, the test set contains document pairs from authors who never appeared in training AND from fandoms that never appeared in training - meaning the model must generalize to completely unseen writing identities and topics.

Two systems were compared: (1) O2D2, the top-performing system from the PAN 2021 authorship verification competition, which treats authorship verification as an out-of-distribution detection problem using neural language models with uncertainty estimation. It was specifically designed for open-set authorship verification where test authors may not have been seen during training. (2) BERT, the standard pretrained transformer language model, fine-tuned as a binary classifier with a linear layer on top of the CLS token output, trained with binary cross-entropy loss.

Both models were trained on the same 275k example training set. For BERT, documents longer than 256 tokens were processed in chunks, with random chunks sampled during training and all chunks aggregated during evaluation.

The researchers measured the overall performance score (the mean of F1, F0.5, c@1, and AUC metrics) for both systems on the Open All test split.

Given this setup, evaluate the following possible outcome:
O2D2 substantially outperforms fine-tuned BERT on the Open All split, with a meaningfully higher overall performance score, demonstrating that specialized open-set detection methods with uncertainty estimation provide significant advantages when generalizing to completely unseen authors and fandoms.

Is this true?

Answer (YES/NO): NO